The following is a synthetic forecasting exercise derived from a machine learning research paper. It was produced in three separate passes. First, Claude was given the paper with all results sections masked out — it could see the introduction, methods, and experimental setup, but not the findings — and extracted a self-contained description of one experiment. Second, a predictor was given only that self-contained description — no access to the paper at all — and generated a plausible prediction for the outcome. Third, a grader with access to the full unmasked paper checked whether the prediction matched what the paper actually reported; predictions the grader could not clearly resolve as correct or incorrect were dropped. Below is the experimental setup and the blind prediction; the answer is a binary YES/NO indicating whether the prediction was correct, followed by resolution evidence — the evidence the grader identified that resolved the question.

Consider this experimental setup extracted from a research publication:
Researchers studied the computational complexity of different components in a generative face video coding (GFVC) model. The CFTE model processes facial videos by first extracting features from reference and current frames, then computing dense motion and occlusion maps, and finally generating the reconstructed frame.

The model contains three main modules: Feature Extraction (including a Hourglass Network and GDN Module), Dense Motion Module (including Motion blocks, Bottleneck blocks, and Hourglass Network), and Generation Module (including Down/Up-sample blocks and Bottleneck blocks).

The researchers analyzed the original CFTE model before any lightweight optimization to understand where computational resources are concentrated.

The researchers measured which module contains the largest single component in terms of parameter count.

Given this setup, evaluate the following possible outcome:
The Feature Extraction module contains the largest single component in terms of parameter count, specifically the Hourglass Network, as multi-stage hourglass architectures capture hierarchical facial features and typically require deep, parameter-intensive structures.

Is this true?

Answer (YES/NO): NO